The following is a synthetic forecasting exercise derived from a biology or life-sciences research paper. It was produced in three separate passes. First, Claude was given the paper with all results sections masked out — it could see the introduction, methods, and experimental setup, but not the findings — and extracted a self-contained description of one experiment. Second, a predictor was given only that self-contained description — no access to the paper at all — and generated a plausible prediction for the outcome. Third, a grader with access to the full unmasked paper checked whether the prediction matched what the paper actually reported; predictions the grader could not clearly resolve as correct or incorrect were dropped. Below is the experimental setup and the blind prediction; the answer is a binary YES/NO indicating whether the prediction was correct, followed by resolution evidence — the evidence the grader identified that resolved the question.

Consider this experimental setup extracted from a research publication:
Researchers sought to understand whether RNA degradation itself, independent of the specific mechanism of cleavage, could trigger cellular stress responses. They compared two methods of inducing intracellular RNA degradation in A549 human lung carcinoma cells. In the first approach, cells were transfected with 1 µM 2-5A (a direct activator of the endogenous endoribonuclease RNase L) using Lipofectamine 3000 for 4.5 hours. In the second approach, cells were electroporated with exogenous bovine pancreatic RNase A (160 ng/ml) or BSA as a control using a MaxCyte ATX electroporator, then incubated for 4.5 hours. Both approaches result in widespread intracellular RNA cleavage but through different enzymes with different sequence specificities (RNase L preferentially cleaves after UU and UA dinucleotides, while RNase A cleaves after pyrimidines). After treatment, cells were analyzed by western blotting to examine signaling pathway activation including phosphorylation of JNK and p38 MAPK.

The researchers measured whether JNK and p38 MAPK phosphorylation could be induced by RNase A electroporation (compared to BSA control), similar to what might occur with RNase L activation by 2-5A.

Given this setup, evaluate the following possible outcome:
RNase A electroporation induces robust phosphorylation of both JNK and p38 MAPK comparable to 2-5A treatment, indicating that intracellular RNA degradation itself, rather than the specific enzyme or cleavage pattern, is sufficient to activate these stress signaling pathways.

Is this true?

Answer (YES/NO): YES